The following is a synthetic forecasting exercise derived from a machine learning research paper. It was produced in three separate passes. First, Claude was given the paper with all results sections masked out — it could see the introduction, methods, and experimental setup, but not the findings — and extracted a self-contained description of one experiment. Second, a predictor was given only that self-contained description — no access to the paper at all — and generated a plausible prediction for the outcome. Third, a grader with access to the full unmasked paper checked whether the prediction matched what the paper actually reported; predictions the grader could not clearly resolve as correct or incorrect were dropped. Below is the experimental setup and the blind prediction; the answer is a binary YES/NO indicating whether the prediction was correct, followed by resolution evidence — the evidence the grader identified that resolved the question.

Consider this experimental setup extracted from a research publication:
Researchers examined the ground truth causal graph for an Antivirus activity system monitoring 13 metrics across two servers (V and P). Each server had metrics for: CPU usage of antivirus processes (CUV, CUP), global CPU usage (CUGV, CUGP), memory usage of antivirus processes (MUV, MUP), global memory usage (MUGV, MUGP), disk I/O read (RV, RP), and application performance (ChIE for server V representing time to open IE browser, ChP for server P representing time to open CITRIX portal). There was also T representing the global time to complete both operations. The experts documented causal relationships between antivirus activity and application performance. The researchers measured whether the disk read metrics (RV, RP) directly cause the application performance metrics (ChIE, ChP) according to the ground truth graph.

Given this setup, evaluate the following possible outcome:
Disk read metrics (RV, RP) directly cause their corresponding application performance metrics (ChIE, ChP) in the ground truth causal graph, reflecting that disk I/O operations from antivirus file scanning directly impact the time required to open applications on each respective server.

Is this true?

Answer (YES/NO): YES